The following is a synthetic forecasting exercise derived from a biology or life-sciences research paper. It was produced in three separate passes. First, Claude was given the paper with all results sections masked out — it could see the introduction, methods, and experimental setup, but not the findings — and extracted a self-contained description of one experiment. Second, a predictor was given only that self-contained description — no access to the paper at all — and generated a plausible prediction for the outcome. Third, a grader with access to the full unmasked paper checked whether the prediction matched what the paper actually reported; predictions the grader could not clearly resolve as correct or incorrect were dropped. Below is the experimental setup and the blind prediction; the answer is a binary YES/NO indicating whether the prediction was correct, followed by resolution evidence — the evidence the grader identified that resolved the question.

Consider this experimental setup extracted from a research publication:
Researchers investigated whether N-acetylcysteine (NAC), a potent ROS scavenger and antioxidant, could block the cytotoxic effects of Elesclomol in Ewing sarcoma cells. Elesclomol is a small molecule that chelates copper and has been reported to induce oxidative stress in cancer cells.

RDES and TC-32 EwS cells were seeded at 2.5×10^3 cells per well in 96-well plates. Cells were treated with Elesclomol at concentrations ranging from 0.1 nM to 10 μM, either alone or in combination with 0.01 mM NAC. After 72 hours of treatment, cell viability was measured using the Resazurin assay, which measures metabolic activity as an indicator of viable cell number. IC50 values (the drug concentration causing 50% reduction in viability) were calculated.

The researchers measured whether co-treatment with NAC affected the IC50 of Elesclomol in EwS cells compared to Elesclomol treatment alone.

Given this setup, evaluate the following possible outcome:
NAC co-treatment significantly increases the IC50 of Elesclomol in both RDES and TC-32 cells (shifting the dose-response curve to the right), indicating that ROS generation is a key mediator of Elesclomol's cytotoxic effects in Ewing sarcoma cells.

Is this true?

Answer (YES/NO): YES